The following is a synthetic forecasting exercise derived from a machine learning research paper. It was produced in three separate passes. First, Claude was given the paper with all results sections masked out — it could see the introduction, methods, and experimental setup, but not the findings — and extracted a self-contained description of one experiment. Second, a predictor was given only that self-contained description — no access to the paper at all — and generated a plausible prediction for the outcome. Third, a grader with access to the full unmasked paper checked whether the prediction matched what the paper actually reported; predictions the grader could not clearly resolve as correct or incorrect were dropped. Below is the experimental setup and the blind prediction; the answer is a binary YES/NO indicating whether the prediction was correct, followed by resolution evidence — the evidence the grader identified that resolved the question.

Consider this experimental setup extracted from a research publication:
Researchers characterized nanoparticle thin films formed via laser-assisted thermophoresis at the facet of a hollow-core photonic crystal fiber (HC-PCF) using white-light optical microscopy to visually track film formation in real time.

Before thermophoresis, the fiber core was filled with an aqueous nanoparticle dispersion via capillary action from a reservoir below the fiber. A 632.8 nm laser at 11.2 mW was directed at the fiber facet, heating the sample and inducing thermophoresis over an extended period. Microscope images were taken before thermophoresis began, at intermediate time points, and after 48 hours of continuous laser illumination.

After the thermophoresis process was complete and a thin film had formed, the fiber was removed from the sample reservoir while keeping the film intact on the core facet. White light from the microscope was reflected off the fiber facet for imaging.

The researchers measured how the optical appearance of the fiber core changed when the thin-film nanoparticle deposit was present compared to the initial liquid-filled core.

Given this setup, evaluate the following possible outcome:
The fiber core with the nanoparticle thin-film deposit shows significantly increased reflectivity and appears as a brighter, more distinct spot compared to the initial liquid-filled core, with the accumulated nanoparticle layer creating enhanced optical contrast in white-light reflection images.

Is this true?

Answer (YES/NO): YES